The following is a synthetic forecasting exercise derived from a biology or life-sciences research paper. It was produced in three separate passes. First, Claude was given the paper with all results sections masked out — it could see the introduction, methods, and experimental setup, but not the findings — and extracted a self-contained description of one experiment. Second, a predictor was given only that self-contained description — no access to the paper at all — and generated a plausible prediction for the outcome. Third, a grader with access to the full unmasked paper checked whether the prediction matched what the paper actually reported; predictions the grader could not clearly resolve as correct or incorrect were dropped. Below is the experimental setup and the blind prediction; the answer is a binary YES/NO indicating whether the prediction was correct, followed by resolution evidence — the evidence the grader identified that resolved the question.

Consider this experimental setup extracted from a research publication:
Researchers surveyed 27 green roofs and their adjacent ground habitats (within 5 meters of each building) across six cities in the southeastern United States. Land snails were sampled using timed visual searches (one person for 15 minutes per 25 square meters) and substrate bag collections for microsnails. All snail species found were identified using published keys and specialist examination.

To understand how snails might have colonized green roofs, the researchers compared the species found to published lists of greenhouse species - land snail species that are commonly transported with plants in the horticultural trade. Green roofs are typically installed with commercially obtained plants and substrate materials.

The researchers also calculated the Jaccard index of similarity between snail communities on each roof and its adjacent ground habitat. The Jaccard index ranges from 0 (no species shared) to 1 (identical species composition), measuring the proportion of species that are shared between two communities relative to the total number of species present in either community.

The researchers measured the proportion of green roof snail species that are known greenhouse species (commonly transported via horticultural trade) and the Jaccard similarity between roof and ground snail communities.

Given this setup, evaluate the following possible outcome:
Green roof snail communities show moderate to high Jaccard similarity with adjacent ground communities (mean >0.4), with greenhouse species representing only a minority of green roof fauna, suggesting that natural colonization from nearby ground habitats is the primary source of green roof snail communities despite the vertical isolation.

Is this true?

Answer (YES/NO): NO